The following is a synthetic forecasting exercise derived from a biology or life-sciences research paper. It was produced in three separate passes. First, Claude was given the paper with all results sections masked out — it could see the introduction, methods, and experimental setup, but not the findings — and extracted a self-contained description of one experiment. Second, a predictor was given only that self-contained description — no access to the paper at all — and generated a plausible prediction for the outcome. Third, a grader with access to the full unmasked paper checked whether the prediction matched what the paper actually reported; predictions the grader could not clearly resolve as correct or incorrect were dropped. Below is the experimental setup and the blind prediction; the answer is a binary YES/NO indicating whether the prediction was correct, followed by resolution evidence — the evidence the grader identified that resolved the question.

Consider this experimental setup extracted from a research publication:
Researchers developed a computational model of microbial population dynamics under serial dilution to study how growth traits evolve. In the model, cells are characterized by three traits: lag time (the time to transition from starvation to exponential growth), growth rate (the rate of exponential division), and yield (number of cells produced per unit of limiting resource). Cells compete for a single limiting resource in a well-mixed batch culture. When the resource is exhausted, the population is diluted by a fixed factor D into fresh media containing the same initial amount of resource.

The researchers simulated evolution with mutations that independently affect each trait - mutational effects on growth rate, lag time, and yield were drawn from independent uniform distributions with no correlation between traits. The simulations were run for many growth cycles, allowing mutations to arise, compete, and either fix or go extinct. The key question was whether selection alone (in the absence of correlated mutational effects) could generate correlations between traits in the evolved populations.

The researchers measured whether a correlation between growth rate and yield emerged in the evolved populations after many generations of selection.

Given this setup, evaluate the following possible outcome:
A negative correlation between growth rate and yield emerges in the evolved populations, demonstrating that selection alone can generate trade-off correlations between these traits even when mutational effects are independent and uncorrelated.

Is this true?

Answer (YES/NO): NO